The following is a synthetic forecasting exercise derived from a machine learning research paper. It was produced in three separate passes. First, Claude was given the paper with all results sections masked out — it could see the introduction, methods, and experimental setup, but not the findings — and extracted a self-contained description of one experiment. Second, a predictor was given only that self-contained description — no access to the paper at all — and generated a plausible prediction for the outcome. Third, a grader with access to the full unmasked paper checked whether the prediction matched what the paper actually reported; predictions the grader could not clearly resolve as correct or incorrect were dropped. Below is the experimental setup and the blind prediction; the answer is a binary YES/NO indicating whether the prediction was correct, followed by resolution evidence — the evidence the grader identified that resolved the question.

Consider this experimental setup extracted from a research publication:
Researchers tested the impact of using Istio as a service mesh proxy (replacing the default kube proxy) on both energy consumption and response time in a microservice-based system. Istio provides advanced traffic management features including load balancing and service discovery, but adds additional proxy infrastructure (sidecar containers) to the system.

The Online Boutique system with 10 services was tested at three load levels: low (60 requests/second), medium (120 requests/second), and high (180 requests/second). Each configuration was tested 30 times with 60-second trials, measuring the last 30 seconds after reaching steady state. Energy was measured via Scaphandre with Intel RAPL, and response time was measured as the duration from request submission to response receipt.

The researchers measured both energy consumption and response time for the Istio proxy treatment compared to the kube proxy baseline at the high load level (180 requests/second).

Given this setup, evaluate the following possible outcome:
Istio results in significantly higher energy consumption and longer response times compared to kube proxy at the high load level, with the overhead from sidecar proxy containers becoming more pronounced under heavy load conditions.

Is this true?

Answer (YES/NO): NO